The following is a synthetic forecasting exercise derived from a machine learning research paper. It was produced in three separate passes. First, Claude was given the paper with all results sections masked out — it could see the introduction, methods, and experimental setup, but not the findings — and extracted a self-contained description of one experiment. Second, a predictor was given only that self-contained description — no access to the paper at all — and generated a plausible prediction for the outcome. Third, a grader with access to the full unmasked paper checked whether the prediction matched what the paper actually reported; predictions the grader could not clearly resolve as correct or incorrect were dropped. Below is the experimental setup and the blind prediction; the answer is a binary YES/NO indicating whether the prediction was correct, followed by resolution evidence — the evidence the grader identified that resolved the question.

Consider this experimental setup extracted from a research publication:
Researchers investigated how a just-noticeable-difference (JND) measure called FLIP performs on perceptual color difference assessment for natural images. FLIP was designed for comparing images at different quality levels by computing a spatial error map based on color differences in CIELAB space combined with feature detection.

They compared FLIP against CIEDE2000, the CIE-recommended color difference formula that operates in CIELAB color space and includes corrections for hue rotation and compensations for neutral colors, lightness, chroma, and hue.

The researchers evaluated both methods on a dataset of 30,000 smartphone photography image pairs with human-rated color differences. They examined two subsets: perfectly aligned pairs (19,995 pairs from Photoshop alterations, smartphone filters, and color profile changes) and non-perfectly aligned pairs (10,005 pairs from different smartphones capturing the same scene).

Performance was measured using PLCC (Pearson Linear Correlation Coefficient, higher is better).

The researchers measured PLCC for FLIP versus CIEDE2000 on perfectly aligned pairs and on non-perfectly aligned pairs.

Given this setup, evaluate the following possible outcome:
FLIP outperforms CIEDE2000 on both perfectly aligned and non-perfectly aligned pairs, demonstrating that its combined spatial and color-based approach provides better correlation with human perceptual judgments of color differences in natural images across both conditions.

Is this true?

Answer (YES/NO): NO